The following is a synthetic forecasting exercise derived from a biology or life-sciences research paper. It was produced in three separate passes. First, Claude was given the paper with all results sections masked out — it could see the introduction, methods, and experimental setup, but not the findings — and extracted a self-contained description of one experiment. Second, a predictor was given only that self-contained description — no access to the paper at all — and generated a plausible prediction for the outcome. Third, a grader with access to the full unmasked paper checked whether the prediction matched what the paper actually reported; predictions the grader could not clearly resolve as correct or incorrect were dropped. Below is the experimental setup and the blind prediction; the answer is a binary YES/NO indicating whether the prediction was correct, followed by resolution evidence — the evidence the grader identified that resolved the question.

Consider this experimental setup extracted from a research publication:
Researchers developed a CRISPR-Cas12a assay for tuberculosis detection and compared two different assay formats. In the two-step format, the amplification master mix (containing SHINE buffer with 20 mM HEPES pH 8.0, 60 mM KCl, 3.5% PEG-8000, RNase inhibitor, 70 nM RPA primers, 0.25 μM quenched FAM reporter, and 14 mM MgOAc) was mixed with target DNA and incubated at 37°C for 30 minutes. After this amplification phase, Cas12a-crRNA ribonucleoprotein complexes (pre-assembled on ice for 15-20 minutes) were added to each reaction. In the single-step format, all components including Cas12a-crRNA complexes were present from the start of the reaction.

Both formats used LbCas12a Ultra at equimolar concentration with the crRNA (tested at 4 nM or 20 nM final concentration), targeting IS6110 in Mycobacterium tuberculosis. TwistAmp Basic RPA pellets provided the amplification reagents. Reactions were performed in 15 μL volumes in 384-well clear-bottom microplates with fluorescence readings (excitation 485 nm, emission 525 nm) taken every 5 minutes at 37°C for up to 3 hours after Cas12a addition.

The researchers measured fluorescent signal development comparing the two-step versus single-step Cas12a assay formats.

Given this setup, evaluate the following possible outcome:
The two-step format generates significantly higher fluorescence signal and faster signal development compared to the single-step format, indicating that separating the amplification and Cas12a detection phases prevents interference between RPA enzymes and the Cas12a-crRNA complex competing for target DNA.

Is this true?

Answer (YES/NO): NO